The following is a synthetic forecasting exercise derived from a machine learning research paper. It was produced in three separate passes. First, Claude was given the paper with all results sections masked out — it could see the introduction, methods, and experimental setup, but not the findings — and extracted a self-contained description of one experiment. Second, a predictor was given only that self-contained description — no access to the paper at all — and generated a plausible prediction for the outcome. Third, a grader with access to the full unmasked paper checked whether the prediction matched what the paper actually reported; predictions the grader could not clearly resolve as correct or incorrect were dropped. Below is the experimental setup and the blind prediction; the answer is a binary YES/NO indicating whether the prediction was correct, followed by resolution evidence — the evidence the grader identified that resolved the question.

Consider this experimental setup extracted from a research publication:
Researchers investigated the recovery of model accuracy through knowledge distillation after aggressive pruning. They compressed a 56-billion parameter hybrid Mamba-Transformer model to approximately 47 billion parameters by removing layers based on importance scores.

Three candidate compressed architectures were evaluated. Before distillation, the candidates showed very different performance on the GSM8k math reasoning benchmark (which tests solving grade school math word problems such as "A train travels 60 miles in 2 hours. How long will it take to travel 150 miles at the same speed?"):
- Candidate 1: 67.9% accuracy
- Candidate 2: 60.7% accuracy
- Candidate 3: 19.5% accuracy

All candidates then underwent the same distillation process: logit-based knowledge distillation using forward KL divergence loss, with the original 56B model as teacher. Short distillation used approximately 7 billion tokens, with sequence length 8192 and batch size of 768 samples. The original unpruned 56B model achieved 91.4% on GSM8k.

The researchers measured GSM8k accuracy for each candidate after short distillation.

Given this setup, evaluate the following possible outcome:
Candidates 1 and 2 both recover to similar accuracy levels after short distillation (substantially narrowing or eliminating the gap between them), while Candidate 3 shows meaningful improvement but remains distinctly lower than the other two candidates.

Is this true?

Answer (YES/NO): NO